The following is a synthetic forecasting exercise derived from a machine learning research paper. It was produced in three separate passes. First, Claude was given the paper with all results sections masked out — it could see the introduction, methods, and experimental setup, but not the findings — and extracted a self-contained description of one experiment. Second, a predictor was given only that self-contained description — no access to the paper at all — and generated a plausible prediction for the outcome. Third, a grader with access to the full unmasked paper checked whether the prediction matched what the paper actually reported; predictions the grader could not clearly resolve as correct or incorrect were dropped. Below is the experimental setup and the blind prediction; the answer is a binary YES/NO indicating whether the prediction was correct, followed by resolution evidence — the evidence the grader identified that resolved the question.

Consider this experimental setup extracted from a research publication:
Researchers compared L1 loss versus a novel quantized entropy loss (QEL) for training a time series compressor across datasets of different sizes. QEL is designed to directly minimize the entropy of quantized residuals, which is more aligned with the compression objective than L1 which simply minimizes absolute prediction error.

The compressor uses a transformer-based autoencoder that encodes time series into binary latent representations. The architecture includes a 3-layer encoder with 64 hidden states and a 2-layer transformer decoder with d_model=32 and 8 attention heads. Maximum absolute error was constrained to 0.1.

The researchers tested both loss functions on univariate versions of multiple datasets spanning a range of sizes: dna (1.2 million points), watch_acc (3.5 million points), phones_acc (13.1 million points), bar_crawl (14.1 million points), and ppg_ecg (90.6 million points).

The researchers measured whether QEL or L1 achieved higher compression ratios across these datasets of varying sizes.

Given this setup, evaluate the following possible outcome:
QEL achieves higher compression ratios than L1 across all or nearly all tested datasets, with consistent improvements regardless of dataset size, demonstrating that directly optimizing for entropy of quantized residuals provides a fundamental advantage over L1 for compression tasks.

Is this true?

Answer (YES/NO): NO